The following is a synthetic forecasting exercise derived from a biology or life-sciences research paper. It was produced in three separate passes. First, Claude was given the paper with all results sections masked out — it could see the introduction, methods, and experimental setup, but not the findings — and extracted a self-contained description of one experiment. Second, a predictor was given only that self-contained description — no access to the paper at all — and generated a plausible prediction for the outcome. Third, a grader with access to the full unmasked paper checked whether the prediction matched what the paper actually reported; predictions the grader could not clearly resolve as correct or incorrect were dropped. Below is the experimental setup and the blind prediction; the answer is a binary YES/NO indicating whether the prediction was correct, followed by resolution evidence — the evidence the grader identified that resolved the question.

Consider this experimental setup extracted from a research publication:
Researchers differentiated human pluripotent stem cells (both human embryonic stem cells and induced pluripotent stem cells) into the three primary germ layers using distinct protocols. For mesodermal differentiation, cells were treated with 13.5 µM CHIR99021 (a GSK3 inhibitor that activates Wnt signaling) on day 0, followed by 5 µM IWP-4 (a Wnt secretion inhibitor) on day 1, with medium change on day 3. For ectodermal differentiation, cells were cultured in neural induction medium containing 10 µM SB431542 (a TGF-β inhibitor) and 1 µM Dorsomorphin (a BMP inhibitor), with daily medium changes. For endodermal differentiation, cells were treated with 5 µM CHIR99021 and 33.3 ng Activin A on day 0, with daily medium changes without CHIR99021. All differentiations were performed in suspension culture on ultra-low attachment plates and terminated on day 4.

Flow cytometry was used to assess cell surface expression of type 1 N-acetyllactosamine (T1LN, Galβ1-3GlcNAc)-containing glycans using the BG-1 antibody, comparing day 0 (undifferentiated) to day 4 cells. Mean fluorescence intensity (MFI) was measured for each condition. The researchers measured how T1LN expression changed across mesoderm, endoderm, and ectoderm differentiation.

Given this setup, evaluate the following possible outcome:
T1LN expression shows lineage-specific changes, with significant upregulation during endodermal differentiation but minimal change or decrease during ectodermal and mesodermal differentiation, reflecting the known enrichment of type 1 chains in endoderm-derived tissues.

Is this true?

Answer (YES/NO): NO